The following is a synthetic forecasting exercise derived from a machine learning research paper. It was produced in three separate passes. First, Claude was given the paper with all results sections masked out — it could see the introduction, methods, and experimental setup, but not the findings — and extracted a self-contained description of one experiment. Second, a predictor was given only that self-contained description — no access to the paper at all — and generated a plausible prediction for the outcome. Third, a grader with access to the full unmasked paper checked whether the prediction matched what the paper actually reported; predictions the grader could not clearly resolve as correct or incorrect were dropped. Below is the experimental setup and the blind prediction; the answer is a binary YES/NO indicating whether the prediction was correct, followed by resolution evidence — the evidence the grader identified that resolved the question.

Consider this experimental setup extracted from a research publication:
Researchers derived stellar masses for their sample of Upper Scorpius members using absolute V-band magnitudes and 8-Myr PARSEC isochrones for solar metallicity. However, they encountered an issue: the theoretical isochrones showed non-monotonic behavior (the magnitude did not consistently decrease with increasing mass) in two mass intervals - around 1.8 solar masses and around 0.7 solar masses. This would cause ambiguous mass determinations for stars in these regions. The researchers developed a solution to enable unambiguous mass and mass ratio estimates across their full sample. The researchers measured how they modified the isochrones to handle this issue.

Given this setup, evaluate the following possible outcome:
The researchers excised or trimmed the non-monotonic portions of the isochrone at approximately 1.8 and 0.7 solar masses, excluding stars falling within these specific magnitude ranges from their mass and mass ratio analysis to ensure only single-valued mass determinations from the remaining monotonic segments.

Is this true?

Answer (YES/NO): NO